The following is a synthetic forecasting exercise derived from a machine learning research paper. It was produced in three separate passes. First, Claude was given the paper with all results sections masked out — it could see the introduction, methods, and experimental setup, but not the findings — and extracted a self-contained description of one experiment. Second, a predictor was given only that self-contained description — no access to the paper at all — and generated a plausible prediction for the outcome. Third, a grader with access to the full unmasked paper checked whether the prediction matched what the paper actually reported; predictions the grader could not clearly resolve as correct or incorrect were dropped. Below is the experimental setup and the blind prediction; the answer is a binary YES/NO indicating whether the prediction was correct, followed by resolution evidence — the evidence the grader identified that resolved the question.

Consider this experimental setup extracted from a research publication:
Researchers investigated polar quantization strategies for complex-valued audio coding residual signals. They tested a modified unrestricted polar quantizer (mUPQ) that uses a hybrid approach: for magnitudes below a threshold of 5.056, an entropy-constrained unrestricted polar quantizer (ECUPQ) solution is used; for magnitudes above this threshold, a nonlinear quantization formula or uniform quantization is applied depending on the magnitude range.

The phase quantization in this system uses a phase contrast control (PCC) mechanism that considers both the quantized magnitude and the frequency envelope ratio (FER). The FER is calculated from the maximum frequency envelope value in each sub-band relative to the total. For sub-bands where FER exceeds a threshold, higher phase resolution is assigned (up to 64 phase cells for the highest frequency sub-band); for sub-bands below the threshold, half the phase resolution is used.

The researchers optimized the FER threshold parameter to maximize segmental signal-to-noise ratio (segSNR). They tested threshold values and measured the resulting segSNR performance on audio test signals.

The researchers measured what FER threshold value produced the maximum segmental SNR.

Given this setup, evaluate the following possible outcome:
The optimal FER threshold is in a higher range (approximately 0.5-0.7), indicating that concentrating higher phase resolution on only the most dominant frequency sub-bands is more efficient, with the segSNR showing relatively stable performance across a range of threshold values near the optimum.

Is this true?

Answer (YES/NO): NO